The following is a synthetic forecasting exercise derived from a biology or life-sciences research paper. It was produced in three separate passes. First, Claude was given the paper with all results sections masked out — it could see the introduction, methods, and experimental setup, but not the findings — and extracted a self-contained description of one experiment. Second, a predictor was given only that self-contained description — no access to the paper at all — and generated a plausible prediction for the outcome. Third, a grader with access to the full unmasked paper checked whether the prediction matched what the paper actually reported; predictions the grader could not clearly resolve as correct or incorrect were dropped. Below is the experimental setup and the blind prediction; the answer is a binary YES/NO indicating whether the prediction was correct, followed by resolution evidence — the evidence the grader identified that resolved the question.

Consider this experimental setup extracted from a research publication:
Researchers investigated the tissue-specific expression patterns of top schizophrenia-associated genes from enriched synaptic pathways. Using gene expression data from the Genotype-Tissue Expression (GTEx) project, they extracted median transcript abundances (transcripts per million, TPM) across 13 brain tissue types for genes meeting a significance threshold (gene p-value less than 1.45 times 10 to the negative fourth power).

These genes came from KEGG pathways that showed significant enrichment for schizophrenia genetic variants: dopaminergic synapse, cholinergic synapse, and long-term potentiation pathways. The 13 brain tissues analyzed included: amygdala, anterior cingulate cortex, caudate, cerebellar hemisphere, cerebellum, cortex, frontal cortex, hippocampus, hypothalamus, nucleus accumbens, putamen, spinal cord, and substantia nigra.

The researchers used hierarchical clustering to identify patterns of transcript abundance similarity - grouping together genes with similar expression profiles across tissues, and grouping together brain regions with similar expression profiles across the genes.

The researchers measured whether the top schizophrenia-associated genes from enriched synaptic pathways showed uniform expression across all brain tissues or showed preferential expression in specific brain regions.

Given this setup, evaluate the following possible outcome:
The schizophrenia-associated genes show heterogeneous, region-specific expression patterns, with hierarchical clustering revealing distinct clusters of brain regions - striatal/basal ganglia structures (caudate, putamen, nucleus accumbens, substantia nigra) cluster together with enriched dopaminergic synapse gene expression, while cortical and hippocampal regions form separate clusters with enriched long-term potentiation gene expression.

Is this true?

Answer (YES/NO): NO